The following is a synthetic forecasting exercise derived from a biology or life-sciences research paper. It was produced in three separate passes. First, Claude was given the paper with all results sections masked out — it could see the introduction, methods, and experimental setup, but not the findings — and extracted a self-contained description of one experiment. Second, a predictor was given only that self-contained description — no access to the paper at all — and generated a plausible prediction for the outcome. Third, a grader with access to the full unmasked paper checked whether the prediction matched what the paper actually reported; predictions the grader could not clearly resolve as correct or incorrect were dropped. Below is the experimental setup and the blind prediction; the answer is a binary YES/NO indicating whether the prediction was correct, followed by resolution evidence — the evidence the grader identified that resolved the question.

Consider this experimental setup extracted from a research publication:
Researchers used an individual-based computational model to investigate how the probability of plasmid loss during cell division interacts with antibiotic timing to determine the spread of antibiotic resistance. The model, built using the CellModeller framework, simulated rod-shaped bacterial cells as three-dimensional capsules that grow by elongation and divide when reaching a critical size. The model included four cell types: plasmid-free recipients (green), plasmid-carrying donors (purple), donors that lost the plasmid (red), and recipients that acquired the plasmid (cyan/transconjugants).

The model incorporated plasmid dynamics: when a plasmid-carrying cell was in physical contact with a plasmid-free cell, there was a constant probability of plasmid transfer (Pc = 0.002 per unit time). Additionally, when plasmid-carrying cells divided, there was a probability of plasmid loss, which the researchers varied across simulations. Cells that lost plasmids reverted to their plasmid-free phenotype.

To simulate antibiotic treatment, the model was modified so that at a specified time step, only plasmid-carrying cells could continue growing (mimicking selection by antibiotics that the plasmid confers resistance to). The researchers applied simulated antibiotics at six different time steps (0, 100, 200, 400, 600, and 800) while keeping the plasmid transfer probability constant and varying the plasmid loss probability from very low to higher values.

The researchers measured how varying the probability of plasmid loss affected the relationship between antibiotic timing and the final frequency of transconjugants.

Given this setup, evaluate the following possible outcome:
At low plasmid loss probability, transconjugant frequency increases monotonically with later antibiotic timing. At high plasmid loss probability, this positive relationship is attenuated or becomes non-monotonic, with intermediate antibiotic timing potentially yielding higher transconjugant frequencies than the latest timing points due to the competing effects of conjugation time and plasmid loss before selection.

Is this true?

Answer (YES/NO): NO